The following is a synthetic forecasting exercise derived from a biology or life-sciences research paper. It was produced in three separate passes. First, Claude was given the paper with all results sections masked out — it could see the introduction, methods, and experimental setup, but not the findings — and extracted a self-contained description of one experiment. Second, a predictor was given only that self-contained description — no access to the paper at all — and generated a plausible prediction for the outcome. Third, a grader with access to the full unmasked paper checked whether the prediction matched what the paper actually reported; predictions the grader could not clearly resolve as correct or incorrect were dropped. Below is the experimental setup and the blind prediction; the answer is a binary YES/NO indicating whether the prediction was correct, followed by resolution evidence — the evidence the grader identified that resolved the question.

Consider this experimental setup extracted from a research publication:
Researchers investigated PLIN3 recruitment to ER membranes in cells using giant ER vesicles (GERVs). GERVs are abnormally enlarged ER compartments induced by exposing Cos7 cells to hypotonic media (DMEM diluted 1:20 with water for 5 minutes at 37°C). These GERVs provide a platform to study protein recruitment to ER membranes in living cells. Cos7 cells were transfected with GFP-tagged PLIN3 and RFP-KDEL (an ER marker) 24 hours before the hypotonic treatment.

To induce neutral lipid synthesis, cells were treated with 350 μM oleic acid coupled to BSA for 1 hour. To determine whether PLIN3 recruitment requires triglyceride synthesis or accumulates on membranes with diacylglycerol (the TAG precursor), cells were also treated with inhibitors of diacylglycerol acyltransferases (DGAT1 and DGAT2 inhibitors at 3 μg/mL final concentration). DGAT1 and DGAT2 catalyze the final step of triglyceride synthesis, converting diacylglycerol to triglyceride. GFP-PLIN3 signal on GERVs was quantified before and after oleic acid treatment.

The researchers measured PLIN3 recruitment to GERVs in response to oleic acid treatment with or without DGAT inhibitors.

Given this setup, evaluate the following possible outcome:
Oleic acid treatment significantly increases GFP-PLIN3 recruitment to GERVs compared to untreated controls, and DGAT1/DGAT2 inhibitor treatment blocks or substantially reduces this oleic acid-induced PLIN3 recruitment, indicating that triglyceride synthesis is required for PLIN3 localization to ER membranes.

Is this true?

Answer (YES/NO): NO